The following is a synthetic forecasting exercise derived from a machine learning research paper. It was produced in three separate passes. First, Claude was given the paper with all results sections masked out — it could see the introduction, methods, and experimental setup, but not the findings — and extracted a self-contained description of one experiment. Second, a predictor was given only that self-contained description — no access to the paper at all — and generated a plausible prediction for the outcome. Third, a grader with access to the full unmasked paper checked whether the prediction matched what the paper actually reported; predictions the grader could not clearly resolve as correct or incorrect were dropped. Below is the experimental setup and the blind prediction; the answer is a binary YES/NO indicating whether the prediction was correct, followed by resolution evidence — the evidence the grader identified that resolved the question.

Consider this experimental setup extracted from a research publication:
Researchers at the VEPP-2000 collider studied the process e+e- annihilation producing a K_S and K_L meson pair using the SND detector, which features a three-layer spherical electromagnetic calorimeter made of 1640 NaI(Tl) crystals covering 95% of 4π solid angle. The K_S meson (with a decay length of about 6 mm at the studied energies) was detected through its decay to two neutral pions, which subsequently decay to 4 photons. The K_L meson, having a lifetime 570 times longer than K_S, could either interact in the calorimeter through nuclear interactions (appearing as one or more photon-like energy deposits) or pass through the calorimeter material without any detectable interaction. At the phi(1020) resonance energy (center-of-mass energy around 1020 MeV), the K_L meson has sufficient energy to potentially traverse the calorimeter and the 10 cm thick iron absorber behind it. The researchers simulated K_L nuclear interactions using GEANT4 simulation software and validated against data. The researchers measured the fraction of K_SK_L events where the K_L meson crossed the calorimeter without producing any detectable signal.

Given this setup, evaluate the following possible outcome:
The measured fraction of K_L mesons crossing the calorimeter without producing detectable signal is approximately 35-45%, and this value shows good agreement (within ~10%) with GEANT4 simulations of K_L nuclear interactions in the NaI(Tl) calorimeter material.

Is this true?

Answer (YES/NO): NO